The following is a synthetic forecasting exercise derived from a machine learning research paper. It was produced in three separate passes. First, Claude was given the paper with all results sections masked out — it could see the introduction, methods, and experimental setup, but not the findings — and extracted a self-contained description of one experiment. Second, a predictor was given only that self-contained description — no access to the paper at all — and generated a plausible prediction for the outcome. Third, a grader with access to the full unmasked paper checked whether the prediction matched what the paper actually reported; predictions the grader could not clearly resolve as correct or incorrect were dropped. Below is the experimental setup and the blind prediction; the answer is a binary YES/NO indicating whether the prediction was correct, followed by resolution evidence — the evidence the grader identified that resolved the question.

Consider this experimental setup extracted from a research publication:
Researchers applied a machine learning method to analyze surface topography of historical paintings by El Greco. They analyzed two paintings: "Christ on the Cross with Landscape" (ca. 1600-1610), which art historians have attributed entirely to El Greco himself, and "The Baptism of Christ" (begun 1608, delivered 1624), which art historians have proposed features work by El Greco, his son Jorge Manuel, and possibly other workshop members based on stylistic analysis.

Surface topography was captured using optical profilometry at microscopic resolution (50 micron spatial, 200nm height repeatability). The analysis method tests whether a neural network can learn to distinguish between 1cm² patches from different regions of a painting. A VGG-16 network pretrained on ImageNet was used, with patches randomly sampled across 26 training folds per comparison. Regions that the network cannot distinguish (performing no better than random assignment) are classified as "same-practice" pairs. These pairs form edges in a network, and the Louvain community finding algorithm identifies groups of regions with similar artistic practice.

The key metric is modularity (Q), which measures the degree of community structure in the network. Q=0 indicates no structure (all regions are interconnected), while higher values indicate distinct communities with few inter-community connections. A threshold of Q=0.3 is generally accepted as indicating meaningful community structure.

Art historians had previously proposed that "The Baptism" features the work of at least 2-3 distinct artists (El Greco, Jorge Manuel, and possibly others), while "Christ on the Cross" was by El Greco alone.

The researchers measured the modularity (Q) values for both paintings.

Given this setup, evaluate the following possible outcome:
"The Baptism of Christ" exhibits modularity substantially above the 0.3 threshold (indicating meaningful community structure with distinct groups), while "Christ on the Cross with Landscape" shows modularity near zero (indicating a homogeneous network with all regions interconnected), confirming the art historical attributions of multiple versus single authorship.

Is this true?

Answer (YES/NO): NO